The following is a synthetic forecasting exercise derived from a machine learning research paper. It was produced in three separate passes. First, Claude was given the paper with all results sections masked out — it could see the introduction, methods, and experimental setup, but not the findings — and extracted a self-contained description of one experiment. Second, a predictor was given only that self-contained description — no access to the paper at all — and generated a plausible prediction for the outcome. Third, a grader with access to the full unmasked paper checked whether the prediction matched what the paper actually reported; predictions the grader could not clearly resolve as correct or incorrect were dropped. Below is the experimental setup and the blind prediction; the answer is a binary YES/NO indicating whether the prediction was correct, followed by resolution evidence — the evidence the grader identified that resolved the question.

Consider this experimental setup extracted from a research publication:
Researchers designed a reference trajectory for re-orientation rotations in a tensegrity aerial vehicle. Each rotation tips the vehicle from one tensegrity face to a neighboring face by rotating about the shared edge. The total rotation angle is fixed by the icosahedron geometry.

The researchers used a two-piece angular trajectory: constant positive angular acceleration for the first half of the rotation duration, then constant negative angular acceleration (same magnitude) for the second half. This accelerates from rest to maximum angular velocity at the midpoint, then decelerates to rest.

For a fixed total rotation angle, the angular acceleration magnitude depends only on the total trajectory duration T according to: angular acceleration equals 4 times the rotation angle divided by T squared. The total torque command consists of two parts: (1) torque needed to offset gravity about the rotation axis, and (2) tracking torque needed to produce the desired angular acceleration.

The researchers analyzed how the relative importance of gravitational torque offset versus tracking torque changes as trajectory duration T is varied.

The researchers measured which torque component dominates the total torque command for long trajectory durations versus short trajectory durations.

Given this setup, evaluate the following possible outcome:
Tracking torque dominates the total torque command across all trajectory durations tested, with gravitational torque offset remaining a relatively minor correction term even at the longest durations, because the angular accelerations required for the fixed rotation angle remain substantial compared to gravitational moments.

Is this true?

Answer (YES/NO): NO